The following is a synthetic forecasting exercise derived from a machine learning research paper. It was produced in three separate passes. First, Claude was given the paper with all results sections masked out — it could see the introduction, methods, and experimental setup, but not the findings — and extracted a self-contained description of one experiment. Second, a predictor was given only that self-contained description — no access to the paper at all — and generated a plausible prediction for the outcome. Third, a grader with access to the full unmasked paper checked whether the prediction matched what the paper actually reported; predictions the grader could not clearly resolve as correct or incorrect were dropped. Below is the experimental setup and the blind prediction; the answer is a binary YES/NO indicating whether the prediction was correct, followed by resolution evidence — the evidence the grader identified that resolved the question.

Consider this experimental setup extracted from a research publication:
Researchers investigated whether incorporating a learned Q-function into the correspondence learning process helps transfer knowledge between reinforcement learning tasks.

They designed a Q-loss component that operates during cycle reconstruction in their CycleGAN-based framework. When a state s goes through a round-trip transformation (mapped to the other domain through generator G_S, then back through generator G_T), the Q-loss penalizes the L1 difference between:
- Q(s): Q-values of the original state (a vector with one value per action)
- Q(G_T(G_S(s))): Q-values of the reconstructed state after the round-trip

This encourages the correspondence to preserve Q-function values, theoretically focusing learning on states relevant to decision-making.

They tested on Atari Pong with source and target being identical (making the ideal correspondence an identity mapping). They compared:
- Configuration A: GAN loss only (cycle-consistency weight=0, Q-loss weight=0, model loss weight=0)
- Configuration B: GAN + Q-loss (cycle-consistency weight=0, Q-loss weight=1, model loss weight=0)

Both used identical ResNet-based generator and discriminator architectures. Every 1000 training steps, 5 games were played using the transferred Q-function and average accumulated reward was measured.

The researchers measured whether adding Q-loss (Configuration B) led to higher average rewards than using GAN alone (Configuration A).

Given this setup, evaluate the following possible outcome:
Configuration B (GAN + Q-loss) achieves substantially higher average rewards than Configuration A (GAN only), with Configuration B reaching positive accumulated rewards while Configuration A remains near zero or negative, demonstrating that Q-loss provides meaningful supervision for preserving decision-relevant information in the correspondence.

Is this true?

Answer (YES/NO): NO